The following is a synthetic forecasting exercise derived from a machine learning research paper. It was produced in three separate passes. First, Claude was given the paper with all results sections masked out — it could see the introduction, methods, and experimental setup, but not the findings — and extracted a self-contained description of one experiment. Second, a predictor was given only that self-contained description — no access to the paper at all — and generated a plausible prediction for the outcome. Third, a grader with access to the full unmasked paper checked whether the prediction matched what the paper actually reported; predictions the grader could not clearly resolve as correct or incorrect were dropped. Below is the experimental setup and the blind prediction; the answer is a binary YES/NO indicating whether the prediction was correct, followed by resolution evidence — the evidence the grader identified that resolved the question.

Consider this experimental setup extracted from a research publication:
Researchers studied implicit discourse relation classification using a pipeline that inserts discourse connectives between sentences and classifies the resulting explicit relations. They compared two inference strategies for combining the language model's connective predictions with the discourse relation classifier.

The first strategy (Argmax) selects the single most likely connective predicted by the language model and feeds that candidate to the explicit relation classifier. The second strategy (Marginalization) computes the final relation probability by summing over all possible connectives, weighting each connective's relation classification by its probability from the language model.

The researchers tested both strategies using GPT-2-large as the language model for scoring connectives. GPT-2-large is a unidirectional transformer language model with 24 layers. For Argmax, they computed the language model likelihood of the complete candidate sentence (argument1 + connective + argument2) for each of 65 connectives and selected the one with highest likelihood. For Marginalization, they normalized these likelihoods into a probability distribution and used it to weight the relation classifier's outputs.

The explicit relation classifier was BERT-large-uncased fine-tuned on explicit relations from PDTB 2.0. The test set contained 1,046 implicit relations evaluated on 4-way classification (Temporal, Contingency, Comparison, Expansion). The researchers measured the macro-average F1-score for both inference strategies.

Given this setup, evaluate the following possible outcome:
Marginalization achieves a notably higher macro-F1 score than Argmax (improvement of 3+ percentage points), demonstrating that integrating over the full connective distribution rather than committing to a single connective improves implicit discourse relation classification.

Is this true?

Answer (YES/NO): NO